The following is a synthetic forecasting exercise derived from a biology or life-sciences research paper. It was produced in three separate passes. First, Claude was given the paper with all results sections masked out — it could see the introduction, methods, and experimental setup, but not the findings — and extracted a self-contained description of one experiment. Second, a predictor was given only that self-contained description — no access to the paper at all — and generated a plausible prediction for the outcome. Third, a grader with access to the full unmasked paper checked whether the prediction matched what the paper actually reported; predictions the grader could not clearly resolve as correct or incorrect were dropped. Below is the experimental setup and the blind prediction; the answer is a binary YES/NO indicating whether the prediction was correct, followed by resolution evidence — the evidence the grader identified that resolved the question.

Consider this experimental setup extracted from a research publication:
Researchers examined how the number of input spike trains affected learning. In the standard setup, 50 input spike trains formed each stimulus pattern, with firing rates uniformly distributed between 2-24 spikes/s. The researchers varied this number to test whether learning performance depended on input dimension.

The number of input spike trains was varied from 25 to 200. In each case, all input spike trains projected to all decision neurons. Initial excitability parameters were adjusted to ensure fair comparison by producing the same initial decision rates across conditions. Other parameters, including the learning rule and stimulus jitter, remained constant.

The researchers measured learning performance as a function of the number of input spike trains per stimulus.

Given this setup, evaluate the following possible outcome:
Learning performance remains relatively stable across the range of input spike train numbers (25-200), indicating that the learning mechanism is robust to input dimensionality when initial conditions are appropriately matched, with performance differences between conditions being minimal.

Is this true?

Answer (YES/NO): NO